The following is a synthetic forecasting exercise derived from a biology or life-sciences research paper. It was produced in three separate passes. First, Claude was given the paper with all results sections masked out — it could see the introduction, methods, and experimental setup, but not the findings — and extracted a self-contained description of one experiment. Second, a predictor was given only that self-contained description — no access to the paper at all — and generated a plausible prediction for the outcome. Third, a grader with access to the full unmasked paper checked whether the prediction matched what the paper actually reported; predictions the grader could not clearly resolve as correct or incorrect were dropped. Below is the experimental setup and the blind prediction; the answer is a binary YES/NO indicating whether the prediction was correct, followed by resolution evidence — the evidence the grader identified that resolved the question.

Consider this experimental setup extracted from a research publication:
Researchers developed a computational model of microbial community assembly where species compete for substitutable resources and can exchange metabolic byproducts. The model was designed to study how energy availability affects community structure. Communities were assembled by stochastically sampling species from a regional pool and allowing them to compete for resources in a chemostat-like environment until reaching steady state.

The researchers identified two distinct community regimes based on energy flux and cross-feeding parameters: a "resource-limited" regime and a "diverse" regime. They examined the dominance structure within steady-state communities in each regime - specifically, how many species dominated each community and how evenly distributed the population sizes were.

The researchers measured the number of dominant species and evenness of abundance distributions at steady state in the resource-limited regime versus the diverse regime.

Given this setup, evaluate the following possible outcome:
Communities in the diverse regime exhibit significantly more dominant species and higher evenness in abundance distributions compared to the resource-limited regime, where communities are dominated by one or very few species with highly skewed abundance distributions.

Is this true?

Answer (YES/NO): NO